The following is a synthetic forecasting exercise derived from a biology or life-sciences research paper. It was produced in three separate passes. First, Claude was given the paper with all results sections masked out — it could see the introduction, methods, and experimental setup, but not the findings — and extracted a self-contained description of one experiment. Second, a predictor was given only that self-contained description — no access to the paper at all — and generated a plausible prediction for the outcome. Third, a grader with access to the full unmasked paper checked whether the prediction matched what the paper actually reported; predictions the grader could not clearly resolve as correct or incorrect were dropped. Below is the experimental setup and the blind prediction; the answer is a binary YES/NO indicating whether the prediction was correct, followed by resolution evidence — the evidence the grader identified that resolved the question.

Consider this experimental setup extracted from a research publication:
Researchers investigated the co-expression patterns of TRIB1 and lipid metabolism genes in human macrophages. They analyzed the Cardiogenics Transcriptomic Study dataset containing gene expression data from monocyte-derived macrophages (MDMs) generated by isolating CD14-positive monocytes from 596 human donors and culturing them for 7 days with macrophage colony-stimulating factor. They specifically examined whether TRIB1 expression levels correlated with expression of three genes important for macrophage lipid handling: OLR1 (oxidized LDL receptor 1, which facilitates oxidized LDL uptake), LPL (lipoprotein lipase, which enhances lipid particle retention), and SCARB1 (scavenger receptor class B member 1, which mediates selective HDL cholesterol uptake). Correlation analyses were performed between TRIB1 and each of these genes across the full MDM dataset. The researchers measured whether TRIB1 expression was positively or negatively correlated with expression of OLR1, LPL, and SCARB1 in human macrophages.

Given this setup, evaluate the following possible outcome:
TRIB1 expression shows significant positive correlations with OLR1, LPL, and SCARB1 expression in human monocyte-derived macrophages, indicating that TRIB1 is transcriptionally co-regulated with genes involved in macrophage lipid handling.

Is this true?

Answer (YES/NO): NO